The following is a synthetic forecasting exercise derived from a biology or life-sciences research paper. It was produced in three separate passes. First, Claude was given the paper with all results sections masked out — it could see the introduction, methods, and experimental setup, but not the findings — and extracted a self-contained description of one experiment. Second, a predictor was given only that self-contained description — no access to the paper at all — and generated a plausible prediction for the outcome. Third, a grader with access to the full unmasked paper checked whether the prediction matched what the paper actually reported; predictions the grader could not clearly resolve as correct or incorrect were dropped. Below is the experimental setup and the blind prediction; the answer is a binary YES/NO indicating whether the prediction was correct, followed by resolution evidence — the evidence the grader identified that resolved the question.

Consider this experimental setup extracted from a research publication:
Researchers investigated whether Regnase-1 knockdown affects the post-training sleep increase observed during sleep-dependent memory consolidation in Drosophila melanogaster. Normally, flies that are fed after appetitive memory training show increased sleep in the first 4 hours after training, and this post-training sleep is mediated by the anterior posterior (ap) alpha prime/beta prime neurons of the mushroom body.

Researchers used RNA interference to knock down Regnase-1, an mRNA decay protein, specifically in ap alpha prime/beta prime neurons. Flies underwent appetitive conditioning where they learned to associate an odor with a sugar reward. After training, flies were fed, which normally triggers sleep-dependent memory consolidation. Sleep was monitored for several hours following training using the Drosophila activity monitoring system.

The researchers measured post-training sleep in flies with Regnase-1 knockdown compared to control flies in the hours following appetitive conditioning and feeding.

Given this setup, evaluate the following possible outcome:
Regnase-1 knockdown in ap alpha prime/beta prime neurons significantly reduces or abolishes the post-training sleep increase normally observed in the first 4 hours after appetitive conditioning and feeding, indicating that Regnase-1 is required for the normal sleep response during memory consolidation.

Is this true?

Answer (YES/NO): YES